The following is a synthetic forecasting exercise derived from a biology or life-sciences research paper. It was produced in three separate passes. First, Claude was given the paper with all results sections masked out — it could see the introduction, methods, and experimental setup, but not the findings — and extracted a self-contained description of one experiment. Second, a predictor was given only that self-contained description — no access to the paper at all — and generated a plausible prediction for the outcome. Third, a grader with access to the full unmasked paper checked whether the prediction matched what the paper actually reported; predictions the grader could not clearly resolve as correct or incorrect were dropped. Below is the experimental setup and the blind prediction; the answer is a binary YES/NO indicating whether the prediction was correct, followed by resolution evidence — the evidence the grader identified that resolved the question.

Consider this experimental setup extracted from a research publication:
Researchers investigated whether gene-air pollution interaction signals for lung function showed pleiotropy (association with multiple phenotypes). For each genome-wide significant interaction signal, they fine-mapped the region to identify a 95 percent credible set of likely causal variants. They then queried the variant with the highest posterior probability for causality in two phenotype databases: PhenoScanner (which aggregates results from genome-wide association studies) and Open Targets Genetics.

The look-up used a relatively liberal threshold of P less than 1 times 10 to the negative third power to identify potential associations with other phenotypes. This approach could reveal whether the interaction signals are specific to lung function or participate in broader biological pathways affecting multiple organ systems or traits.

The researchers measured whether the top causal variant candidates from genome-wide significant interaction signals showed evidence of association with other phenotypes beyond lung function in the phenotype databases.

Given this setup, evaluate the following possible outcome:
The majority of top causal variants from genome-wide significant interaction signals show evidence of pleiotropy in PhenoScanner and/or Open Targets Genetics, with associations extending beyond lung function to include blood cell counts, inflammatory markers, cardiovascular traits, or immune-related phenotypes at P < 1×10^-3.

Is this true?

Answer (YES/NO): NO